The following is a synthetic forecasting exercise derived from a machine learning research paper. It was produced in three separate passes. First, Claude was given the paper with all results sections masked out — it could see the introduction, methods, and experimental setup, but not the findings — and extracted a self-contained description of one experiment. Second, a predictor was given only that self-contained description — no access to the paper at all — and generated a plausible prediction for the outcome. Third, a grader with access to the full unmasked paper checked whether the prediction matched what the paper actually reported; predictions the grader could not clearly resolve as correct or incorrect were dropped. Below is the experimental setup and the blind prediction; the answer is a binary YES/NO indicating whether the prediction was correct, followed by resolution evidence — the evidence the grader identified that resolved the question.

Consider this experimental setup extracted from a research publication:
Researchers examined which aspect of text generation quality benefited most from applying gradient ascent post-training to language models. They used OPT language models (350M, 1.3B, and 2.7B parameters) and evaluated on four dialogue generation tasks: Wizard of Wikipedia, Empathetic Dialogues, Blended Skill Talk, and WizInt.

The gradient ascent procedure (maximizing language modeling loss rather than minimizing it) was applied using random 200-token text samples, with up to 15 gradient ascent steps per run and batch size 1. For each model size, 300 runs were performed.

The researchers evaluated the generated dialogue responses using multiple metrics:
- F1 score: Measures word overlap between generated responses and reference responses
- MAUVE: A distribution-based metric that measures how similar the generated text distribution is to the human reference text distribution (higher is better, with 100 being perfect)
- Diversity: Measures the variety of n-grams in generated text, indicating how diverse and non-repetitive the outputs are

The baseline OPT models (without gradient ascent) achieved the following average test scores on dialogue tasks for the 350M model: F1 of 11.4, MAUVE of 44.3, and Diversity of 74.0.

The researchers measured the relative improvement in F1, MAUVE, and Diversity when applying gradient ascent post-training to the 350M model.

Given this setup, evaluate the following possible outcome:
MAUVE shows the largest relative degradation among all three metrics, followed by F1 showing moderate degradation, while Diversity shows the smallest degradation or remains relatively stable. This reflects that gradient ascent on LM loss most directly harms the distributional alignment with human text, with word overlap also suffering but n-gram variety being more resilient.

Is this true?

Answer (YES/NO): NO